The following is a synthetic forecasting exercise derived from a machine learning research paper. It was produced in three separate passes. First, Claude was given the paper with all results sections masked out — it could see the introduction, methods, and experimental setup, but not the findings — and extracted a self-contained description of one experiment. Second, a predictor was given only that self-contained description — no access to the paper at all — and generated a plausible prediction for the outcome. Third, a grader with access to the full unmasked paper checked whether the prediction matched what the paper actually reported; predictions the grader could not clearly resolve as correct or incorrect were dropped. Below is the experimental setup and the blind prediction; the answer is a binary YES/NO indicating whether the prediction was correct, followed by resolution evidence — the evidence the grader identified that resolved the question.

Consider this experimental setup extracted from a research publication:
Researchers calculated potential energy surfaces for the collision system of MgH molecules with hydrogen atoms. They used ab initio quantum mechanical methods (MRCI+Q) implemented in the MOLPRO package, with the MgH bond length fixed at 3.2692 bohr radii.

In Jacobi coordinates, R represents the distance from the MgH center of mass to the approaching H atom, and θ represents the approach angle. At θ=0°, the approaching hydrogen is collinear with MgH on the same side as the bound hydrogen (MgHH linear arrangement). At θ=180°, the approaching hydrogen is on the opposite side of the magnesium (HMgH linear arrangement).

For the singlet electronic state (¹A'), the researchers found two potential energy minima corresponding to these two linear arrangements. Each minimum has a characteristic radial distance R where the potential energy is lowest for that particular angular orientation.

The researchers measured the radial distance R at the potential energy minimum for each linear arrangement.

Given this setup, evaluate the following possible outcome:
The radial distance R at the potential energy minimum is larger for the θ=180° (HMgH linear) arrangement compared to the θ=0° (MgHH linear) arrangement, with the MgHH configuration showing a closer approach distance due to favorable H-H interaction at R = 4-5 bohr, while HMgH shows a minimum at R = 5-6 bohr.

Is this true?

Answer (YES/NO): NO